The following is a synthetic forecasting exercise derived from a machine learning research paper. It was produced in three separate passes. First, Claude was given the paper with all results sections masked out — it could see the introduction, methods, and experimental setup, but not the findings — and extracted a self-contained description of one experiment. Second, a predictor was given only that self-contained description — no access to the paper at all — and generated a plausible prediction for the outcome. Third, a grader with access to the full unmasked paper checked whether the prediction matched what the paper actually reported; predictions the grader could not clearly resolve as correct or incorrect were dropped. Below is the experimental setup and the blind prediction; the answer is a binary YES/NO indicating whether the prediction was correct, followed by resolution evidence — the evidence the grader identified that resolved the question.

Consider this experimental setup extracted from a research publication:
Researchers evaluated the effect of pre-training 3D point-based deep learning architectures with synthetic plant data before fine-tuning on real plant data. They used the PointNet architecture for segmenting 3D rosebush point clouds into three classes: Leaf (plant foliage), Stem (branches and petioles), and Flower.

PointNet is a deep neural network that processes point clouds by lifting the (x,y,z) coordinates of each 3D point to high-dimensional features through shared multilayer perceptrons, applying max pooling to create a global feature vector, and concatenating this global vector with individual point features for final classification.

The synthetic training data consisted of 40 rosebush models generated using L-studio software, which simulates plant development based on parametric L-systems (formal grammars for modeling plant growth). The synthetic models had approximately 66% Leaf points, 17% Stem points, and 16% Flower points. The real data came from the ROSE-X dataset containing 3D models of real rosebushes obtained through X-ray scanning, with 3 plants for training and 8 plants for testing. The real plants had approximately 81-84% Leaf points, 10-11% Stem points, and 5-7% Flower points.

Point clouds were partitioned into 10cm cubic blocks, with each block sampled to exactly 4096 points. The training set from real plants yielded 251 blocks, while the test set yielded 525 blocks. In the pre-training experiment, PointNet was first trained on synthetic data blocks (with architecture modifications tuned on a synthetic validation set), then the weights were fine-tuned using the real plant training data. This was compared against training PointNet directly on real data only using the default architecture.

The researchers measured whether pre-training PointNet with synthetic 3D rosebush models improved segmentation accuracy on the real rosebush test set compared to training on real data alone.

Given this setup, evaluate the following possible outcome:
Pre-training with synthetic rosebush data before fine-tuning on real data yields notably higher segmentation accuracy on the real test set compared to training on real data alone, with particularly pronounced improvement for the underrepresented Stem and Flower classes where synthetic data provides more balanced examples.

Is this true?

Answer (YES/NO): NO